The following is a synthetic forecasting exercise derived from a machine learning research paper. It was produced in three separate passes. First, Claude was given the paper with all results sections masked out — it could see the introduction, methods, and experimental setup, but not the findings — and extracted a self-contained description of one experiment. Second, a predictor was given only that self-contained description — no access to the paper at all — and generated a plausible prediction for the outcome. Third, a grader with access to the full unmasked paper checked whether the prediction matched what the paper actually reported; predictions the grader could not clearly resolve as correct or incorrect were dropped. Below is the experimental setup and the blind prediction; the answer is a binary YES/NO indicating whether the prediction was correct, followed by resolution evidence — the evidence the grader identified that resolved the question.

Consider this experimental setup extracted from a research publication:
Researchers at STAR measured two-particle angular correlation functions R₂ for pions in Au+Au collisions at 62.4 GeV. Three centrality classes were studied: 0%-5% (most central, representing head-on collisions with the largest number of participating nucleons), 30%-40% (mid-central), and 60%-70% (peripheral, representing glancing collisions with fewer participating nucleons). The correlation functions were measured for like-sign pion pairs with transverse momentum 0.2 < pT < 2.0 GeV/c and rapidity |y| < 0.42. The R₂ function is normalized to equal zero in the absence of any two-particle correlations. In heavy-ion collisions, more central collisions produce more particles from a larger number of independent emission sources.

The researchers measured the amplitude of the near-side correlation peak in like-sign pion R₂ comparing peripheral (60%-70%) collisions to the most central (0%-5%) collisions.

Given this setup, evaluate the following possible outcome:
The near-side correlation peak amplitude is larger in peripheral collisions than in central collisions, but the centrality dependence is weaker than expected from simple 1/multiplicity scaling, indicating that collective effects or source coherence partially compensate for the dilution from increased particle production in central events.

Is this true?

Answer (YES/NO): NO